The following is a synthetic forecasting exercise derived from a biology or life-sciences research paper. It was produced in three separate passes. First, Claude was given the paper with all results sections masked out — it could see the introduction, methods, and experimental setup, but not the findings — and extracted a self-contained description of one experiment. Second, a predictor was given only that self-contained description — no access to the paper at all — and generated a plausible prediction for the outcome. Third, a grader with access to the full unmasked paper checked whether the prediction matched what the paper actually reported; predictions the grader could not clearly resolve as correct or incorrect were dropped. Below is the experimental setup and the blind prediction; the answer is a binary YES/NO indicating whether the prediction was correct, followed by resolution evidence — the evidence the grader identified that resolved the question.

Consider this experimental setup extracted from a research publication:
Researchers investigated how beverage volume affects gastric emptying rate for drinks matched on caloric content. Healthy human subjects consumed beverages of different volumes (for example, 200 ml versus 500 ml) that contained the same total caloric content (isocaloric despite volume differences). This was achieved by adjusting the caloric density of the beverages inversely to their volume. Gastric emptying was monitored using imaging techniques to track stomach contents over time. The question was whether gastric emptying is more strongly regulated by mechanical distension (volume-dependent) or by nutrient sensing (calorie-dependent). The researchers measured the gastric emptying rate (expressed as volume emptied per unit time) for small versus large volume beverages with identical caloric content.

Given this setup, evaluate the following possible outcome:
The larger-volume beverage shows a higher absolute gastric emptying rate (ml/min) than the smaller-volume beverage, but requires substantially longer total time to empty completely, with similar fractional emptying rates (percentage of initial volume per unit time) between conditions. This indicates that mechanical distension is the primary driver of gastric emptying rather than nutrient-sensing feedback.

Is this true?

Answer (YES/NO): NO